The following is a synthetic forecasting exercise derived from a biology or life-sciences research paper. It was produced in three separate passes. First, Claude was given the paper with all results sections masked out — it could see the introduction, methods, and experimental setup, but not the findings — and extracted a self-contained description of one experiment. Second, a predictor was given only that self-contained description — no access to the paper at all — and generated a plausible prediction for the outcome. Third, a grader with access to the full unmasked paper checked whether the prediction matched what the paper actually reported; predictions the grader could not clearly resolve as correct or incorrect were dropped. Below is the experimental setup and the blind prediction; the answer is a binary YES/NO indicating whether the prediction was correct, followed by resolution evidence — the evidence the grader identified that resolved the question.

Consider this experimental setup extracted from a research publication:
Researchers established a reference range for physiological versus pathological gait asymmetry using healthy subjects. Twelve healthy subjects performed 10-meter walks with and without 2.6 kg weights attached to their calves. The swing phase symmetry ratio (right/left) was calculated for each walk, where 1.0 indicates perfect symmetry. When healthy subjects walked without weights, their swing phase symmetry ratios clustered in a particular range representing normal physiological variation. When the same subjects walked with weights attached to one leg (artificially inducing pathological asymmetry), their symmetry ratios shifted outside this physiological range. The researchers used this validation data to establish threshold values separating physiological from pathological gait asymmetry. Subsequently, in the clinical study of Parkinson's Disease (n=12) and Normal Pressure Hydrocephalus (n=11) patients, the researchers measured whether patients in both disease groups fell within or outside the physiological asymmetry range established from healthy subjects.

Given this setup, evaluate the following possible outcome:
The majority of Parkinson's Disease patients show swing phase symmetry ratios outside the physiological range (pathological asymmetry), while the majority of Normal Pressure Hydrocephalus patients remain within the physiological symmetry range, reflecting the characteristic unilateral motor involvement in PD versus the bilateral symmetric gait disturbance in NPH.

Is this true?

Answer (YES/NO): NO